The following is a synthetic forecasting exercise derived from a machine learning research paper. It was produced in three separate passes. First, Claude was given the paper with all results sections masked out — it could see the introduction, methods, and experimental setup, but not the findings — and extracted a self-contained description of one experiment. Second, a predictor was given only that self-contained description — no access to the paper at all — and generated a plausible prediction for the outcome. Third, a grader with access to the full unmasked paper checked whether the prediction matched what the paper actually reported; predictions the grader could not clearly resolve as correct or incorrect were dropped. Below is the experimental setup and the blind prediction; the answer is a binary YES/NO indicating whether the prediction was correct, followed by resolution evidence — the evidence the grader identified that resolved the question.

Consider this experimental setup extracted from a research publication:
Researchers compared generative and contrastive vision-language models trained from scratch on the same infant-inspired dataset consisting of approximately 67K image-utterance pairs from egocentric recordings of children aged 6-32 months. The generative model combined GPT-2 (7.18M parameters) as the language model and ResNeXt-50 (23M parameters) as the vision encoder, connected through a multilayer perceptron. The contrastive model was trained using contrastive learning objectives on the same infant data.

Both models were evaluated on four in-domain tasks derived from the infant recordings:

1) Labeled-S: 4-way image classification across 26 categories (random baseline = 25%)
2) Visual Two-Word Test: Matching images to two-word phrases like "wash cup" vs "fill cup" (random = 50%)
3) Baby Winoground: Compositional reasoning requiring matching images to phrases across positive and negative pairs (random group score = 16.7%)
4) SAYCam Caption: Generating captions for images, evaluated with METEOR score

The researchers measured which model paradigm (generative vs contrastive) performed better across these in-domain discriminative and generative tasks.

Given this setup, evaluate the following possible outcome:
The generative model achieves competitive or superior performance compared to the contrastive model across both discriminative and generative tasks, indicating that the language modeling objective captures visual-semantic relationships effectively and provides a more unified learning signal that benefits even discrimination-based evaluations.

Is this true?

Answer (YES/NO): NO